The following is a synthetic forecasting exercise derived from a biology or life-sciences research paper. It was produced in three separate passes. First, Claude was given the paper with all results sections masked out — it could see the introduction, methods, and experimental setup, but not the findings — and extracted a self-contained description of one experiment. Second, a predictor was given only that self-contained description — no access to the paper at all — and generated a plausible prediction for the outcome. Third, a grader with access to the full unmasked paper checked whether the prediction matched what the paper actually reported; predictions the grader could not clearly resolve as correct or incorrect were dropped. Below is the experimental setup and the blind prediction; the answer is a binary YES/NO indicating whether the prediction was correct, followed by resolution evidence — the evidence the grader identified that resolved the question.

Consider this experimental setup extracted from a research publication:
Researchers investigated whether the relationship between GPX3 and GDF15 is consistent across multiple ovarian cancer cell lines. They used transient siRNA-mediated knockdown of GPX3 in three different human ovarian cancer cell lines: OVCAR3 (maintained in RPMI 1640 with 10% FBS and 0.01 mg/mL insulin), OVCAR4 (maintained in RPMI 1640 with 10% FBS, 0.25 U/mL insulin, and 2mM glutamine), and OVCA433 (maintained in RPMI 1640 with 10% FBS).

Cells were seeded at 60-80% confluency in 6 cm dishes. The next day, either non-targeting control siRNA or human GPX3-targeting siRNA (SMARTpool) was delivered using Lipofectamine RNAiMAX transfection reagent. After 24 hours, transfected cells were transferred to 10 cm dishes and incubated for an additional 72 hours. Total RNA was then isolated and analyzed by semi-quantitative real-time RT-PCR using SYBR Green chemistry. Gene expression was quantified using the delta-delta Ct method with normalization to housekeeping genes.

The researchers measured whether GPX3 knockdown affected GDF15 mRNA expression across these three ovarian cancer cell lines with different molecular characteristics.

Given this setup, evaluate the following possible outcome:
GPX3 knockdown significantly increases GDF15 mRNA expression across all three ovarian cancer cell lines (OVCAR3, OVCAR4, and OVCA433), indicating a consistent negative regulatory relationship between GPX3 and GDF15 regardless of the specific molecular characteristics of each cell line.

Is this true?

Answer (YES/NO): NO